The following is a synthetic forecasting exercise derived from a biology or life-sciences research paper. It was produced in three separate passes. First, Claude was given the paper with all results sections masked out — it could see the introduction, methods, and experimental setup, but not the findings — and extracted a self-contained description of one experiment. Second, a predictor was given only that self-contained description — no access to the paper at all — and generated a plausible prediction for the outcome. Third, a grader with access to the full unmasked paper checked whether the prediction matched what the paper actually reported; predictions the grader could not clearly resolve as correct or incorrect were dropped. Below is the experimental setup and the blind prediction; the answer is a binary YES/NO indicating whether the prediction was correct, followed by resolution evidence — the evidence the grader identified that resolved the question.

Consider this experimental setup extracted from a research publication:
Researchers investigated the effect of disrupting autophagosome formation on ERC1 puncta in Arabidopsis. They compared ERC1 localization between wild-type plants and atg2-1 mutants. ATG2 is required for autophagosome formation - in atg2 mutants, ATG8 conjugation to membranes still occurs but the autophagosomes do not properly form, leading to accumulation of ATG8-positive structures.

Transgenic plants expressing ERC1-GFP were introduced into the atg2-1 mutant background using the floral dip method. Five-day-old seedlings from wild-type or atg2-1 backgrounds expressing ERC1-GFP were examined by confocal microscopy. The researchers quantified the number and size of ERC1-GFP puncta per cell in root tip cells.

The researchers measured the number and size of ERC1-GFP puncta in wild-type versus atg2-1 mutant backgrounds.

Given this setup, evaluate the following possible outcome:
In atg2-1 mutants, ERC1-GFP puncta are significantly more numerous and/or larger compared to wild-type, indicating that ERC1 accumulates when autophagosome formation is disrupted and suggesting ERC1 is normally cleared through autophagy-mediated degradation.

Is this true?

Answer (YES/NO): NO